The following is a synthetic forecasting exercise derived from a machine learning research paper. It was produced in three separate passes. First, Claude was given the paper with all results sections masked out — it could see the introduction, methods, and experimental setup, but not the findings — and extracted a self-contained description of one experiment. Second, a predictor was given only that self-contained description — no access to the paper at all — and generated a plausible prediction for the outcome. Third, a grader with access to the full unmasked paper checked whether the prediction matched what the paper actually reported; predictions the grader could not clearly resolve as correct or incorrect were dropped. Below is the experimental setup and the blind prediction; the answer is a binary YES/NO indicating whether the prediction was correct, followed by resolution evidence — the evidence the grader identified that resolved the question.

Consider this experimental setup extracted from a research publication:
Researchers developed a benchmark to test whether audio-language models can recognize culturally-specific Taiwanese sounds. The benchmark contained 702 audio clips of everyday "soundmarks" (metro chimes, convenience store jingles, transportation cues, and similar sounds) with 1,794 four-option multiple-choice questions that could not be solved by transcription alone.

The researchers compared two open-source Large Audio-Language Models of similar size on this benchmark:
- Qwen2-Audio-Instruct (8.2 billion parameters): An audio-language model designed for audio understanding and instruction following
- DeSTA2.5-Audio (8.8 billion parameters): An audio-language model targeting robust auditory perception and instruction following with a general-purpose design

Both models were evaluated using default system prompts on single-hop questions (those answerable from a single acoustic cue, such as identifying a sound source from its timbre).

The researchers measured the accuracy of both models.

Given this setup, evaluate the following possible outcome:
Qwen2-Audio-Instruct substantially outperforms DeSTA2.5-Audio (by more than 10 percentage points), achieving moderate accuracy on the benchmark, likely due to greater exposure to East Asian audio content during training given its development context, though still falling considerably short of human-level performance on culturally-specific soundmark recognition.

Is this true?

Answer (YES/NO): NO